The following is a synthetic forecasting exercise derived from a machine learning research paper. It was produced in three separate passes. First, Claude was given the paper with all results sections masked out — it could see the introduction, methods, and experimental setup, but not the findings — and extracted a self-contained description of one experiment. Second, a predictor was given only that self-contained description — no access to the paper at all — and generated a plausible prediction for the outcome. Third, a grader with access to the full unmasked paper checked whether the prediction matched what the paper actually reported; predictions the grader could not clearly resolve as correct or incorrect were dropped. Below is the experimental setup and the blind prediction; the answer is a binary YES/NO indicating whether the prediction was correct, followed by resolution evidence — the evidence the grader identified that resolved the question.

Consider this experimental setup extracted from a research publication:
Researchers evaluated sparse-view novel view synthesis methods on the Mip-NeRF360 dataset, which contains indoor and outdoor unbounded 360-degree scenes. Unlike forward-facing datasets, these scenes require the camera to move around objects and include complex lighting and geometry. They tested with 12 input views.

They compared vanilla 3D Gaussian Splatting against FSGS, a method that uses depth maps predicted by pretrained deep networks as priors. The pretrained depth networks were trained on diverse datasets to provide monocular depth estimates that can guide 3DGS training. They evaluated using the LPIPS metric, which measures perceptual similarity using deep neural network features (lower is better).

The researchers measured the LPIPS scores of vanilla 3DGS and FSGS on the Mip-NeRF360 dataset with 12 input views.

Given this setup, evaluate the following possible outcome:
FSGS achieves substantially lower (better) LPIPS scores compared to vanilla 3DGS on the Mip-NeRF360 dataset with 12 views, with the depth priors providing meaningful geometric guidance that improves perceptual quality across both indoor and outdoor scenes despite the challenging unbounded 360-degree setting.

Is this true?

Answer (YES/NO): NO